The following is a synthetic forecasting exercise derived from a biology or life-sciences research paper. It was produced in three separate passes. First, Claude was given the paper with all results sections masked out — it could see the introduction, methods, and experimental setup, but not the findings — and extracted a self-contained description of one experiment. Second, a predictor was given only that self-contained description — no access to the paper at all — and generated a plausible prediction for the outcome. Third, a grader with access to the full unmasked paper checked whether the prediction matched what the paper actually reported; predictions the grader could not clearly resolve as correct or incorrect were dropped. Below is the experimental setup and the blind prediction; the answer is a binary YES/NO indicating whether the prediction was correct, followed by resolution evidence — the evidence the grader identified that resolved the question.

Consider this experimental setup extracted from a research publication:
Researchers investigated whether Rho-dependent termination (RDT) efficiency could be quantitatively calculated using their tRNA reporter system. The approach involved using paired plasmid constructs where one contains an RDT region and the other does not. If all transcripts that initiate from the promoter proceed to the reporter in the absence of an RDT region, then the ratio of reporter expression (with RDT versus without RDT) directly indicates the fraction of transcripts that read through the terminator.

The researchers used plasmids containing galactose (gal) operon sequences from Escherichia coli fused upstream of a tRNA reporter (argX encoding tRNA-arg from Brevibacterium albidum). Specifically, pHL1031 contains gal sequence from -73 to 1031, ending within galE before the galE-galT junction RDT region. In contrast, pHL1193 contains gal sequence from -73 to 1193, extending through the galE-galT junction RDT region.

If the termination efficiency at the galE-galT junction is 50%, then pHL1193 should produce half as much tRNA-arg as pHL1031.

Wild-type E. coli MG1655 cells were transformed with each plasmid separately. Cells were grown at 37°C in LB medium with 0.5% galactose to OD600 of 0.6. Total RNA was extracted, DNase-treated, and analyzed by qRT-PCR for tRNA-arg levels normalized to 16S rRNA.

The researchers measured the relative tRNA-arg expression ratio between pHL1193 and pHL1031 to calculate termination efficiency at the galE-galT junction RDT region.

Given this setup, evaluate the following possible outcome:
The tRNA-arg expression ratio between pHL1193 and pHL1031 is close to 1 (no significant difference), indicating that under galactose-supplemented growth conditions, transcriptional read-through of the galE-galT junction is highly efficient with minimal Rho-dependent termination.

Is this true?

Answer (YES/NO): NO